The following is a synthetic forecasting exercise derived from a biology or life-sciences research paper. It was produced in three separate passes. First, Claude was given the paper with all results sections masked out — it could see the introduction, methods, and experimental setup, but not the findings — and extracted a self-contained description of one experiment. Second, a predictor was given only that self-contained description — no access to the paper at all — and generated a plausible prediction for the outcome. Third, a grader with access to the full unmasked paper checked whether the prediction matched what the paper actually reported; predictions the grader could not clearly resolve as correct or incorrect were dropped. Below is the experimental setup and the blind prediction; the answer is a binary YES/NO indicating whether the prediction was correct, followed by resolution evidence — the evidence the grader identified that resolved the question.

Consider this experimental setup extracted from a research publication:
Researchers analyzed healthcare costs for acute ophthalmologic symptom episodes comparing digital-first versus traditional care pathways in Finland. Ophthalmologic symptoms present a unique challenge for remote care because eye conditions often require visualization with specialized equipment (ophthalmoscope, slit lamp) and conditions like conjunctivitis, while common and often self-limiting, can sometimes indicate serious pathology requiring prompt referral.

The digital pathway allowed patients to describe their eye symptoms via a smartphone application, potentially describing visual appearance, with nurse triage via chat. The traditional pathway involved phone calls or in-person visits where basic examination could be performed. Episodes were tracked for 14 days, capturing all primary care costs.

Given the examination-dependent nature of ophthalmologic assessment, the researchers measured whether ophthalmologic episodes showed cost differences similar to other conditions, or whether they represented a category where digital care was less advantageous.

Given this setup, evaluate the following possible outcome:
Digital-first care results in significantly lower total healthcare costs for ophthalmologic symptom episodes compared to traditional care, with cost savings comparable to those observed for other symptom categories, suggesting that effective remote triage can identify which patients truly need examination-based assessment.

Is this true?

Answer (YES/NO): YES